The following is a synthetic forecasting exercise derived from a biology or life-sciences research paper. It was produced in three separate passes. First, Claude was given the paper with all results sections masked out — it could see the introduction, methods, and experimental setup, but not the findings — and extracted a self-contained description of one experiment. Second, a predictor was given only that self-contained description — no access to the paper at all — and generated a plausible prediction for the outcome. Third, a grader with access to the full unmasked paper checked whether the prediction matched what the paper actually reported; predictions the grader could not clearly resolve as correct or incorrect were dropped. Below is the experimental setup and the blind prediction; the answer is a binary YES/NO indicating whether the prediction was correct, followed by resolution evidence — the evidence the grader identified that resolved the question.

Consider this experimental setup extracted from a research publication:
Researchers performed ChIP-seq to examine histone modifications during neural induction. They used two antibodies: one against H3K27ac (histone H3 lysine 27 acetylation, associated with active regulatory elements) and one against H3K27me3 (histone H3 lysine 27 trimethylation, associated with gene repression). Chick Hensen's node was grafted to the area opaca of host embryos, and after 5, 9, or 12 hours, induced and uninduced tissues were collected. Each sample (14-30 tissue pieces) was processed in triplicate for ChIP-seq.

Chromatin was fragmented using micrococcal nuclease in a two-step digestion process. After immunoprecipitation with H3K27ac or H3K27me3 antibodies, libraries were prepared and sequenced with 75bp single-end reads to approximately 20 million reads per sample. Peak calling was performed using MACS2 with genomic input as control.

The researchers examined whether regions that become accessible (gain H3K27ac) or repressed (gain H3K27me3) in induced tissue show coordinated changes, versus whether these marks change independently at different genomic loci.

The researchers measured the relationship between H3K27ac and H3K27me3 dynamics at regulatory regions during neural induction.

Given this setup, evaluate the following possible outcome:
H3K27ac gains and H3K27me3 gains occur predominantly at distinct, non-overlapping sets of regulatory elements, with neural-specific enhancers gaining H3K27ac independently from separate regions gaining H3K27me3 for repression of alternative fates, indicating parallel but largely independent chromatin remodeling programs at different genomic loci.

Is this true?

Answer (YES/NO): NO